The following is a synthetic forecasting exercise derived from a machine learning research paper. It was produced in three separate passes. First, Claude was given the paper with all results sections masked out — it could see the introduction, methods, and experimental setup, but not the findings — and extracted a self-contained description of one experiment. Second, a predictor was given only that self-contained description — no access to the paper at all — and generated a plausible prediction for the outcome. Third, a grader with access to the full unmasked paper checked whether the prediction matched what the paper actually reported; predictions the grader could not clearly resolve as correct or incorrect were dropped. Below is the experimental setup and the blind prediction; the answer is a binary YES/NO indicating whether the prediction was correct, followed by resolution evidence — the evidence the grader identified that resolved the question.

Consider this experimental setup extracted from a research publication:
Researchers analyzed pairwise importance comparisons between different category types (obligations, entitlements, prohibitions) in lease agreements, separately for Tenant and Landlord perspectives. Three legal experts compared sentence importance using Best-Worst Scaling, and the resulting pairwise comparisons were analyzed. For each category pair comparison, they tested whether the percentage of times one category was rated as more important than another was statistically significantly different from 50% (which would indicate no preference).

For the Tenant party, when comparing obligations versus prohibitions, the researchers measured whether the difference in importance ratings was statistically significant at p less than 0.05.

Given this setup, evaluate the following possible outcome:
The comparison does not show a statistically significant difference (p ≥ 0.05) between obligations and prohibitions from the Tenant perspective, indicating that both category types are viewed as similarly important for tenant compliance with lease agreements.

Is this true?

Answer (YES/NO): NO